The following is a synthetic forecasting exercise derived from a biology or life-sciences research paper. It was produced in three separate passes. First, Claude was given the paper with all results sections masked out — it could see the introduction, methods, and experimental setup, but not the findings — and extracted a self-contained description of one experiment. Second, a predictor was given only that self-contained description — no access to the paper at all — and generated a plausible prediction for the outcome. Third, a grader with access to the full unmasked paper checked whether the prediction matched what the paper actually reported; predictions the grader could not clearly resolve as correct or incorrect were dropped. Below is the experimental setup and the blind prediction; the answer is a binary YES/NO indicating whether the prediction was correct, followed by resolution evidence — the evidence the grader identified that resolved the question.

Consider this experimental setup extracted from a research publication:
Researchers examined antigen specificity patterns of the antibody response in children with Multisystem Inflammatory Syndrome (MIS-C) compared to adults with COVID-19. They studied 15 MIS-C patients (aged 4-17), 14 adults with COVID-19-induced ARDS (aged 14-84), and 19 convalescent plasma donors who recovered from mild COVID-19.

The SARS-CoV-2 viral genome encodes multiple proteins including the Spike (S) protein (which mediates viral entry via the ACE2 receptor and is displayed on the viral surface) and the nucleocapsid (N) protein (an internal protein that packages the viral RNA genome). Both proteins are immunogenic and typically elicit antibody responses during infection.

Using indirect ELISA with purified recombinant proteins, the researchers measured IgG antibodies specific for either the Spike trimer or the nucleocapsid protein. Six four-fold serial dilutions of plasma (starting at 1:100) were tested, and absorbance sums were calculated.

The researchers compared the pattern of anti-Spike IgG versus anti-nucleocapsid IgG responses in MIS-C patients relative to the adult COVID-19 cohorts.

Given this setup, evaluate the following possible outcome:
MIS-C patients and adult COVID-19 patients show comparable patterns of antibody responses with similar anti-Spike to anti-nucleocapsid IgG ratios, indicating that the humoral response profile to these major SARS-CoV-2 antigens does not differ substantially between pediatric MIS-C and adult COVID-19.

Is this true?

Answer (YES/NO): NO